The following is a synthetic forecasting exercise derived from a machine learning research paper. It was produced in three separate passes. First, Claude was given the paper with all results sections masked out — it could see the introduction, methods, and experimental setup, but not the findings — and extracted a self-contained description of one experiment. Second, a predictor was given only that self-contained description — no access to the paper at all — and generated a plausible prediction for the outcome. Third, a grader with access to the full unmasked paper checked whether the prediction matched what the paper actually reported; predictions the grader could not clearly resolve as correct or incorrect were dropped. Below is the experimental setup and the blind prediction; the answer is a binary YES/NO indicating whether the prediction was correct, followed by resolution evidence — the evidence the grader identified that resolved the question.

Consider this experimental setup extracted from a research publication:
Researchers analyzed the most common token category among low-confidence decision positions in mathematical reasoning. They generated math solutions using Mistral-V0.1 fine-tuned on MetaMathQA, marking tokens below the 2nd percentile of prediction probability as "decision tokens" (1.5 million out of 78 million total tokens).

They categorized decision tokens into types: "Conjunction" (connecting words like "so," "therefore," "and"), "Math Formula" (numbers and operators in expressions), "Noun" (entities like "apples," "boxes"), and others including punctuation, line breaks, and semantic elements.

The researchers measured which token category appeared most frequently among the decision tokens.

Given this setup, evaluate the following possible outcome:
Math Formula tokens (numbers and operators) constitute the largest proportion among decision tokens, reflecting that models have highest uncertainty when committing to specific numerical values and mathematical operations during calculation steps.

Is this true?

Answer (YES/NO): NO